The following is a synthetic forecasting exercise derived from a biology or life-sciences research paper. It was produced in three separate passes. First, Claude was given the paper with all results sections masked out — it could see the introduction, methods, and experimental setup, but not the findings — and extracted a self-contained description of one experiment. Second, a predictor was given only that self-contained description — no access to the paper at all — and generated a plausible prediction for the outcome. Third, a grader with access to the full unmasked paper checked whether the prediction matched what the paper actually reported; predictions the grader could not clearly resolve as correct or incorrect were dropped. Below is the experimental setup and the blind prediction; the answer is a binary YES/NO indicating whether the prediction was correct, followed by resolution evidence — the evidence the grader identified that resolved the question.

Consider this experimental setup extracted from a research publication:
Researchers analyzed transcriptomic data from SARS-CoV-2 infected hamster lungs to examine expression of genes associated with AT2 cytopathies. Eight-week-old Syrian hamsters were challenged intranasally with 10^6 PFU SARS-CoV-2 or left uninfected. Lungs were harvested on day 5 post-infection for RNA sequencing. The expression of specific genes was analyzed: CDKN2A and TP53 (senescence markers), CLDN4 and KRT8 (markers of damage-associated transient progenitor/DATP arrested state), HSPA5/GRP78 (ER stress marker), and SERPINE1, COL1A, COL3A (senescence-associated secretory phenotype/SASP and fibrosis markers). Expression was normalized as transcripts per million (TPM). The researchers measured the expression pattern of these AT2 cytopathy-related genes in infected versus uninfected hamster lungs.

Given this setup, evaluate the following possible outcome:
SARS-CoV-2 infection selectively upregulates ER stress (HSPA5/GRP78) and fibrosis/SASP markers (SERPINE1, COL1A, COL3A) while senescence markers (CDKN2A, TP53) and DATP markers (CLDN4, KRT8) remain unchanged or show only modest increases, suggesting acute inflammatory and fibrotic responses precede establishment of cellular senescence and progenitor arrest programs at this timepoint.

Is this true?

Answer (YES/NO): NO